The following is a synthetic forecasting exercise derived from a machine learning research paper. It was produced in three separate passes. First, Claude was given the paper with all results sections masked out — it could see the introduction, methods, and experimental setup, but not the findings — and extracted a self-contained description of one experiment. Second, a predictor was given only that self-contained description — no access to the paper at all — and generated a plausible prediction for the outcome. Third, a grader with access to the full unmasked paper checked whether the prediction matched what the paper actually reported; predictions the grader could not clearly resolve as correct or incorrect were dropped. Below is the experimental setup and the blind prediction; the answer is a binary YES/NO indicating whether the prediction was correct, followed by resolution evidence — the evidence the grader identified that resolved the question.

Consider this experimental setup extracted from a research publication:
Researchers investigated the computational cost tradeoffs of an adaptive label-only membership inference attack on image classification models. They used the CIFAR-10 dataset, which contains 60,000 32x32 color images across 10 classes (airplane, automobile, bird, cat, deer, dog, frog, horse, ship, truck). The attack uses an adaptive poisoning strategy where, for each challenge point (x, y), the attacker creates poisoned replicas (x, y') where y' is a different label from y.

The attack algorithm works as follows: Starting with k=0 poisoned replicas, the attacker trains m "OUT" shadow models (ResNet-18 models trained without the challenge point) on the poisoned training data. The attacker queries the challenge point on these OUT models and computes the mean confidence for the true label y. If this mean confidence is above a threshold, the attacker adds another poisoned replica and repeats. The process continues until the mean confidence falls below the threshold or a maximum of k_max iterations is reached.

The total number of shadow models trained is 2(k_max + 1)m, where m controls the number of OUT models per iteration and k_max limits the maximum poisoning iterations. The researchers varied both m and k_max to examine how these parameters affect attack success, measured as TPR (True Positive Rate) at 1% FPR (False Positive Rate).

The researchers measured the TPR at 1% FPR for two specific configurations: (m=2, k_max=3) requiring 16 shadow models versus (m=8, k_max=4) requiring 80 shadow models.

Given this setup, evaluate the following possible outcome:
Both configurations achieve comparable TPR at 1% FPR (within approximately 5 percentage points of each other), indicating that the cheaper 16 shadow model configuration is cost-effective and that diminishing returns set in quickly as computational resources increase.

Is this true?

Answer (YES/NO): NO